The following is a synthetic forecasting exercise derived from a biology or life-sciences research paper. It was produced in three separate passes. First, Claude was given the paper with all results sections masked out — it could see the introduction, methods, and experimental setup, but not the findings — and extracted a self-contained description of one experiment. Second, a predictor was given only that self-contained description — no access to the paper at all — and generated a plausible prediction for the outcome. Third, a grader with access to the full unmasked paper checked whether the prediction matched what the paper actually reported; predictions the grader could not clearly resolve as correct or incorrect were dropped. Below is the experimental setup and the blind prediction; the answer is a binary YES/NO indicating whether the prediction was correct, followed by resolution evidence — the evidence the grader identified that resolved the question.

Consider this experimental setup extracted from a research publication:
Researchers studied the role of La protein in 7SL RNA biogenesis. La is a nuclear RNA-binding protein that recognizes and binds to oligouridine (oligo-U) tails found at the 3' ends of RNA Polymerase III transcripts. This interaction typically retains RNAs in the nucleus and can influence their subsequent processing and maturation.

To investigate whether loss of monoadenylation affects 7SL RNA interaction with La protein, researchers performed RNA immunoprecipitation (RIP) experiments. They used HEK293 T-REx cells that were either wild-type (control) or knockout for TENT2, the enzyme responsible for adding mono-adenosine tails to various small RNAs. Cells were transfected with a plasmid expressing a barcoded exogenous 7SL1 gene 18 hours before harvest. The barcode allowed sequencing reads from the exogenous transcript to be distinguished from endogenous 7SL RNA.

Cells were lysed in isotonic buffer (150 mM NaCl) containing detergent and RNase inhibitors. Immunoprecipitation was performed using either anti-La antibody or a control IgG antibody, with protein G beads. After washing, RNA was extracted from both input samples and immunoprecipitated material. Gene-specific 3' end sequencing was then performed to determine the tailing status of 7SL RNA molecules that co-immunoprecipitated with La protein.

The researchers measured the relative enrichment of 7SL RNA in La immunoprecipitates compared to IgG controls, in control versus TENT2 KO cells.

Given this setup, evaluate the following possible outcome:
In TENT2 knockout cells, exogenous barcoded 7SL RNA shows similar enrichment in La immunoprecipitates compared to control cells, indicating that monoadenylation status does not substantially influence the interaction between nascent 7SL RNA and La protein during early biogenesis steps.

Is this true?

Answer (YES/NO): NO